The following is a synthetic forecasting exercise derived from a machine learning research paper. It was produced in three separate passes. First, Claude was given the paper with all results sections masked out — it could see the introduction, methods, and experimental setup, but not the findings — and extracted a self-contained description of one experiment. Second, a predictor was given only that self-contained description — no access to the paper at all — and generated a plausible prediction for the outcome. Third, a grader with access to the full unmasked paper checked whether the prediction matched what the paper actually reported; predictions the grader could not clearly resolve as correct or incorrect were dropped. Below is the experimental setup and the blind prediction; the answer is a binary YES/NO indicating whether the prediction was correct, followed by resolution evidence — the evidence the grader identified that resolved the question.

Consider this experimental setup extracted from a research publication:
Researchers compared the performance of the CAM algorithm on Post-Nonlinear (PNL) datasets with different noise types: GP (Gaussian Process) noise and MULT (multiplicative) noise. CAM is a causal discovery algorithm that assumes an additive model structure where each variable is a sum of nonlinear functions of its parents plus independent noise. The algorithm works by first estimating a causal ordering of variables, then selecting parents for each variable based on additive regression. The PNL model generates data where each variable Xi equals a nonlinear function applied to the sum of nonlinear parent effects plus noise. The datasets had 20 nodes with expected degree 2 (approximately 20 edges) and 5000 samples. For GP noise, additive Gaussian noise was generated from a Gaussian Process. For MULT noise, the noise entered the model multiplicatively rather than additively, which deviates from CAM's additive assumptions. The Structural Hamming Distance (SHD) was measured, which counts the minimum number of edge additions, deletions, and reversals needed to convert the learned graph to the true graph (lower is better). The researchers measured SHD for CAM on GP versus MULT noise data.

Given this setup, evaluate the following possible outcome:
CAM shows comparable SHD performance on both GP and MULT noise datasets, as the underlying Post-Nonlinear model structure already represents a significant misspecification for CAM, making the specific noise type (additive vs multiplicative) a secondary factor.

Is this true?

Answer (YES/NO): NO